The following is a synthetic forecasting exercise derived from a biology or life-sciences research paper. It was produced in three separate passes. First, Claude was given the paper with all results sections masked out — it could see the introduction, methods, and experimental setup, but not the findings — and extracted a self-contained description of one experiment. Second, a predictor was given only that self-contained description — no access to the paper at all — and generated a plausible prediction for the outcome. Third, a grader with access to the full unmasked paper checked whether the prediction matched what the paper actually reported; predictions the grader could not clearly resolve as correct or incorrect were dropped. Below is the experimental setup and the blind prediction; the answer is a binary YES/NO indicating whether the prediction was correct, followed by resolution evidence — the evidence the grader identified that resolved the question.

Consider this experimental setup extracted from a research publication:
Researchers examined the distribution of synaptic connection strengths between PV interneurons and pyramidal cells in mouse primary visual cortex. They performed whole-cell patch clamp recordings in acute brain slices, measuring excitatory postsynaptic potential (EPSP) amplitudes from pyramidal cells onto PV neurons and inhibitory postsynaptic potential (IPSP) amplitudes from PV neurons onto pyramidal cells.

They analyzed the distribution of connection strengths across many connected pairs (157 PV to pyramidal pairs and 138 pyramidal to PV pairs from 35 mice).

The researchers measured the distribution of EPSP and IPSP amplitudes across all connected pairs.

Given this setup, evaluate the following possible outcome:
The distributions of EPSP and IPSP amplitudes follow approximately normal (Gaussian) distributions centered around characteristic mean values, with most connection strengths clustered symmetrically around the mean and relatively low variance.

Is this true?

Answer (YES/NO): NO